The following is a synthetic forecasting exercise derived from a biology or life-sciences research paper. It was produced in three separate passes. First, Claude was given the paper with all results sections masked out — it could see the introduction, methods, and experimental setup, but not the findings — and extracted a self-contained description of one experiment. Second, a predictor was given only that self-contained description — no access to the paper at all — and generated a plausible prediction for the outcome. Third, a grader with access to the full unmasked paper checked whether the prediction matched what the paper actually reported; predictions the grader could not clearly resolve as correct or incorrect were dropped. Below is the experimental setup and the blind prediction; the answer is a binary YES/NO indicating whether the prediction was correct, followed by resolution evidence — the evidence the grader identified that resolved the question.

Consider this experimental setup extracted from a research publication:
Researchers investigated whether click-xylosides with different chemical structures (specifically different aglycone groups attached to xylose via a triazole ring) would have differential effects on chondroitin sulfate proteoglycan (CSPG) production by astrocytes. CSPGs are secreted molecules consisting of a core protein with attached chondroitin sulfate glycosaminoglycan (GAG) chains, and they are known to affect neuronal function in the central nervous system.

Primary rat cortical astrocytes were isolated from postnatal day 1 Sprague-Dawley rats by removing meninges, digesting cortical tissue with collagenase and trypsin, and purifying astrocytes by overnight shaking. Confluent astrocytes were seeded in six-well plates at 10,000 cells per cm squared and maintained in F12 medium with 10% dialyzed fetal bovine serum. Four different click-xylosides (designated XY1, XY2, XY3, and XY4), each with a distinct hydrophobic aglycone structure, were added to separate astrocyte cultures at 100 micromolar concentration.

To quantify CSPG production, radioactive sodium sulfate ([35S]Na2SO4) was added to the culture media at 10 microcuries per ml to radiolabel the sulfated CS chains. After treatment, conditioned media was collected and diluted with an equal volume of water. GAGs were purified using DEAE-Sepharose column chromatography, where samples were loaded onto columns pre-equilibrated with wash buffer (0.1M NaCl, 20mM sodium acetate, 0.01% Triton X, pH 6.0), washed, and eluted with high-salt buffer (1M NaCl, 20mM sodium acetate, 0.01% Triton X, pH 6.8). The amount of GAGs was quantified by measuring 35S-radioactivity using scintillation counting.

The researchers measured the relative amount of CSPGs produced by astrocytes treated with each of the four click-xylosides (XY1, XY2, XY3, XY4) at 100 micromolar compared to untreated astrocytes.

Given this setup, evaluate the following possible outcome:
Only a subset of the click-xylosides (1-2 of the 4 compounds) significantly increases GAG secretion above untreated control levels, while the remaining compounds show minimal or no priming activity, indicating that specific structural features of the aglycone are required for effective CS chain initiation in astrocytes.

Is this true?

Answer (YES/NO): NO